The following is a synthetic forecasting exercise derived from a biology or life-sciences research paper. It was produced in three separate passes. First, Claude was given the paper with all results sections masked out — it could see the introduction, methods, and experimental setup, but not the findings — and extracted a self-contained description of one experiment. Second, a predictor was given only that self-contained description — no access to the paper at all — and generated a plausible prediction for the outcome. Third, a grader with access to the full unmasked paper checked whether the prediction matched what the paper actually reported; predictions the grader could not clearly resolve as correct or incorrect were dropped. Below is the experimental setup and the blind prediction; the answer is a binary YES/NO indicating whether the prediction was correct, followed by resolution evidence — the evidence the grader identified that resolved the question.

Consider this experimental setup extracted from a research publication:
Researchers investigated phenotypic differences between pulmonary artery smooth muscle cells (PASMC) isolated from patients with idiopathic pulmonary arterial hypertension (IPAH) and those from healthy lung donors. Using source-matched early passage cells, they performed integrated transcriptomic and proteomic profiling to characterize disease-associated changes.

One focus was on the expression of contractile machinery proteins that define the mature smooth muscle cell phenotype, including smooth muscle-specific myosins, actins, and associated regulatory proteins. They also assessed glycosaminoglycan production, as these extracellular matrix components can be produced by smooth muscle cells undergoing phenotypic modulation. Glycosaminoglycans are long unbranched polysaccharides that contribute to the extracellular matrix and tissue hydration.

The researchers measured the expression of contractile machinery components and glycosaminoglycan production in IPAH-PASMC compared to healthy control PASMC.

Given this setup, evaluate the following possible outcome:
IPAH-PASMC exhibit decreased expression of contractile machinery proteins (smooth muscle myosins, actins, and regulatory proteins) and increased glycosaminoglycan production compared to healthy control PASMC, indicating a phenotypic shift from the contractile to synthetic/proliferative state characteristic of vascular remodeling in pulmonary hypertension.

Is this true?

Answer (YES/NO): YES